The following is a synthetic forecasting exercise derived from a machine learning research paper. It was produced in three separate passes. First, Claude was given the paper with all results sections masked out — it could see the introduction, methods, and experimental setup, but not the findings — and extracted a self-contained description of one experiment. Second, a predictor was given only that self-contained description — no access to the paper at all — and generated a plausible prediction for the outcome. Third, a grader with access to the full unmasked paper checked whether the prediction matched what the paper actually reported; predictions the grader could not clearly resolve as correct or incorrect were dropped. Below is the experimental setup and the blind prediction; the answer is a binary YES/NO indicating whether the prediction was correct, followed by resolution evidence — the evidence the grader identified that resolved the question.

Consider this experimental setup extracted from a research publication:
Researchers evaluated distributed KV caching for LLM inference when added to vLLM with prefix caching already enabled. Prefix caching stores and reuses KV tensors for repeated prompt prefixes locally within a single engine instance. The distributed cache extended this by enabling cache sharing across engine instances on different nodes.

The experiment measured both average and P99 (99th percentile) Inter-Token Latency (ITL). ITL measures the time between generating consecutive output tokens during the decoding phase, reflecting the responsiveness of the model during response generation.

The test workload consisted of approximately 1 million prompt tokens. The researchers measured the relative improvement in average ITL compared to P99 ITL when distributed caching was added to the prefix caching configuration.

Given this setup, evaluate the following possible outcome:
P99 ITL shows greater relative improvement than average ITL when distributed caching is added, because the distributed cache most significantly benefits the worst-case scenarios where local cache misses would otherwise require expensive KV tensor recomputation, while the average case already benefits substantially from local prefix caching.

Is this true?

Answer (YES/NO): YES